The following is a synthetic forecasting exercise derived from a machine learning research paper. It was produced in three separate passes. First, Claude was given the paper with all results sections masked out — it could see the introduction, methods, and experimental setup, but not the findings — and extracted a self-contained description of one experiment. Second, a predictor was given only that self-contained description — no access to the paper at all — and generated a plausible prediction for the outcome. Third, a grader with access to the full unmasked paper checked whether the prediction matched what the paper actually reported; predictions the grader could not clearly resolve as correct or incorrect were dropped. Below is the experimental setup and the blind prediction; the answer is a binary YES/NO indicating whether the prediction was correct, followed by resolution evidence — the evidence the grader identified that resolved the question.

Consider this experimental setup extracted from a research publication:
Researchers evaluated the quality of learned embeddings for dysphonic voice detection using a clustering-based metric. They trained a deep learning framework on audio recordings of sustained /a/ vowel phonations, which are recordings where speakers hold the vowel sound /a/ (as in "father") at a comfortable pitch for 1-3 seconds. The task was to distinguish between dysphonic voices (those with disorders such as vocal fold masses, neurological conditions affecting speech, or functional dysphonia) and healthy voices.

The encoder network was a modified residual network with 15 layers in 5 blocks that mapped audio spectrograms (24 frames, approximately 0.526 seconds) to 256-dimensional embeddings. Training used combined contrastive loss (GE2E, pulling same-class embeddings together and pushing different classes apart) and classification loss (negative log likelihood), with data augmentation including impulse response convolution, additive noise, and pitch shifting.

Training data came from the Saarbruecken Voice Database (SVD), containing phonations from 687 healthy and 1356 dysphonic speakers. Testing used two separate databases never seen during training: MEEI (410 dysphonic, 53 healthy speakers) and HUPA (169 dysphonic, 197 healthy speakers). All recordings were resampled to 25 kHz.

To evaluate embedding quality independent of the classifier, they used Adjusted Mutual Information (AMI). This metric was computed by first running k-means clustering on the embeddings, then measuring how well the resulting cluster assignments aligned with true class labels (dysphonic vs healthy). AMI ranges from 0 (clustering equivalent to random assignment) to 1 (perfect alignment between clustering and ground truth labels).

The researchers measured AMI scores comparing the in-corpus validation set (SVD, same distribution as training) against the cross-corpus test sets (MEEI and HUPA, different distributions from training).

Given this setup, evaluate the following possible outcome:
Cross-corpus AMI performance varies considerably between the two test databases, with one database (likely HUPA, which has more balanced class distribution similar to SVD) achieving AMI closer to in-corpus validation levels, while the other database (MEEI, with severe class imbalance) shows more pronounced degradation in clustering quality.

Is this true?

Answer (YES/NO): YES